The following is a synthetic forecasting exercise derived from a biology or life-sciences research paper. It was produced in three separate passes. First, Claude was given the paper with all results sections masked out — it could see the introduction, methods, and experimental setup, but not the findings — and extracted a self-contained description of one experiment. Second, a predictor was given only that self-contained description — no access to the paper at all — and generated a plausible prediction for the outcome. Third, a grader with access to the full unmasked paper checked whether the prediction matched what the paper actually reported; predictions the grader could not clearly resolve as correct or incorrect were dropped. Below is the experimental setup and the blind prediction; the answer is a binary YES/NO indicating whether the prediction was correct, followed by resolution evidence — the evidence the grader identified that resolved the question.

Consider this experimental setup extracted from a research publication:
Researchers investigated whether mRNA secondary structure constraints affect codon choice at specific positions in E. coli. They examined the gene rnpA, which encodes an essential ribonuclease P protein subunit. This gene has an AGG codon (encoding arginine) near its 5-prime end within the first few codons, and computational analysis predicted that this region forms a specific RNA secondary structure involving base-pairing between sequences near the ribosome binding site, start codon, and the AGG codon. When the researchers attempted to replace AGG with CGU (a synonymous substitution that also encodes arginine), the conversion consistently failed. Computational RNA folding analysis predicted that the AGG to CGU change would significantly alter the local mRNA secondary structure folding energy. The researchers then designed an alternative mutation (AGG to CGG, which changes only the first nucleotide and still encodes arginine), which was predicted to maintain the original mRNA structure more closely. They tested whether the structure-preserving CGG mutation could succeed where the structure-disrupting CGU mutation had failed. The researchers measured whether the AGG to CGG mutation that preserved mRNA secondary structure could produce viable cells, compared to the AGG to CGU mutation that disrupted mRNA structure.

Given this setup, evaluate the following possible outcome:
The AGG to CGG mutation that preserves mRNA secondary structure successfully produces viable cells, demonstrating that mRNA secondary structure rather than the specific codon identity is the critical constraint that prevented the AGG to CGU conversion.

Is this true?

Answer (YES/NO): YES